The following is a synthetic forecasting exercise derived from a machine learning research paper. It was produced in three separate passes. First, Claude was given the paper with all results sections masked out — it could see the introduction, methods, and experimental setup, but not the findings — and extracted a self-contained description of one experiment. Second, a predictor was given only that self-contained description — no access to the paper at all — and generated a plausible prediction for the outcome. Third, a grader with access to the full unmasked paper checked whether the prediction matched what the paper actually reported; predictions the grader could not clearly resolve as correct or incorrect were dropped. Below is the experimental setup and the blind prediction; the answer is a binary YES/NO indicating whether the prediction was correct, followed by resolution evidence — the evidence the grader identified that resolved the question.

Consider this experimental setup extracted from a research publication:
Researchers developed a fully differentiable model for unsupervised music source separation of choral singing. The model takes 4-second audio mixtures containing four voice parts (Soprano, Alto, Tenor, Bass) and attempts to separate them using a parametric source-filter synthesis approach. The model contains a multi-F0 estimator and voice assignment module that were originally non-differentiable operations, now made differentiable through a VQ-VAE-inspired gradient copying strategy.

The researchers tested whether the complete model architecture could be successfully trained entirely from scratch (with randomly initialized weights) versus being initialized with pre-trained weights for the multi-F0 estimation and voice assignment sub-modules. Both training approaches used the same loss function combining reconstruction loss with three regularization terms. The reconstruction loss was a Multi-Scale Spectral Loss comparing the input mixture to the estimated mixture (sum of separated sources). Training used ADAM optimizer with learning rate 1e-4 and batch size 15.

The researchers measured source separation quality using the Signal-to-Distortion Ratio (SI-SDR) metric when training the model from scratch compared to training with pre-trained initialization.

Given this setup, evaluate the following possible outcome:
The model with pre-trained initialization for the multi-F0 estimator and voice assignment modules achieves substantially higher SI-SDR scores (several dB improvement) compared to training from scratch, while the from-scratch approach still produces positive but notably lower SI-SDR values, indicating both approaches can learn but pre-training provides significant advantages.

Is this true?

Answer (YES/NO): NO